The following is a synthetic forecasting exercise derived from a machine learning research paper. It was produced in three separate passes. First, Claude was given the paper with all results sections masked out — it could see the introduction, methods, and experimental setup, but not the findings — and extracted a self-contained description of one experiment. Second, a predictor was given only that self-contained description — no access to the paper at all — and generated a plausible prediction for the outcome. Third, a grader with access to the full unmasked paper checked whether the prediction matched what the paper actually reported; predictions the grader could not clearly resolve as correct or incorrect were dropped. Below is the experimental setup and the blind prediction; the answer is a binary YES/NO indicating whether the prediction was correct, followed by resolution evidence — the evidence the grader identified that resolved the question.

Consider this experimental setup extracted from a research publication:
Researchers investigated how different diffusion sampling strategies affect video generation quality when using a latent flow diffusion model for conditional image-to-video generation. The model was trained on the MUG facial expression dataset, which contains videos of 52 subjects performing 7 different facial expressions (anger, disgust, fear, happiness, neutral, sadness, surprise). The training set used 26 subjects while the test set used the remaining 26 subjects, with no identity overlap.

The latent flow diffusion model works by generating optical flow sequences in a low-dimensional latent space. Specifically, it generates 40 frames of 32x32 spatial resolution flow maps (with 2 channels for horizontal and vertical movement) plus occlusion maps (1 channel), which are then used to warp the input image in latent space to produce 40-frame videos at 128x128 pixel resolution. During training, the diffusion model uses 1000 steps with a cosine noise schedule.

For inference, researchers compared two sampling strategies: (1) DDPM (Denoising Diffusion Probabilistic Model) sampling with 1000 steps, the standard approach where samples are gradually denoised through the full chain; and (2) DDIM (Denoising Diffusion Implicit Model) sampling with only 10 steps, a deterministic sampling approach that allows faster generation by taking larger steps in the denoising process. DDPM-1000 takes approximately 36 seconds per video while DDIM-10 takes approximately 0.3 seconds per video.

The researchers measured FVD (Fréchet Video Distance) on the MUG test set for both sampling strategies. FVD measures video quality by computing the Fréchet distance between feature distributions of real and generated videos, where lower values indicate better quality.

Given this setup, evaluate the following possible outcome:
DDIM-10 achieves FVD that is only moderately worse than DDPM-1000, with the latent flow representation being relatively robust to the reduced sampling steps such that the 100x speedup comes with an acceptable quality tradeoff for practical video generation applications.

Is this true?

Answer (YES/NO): NO